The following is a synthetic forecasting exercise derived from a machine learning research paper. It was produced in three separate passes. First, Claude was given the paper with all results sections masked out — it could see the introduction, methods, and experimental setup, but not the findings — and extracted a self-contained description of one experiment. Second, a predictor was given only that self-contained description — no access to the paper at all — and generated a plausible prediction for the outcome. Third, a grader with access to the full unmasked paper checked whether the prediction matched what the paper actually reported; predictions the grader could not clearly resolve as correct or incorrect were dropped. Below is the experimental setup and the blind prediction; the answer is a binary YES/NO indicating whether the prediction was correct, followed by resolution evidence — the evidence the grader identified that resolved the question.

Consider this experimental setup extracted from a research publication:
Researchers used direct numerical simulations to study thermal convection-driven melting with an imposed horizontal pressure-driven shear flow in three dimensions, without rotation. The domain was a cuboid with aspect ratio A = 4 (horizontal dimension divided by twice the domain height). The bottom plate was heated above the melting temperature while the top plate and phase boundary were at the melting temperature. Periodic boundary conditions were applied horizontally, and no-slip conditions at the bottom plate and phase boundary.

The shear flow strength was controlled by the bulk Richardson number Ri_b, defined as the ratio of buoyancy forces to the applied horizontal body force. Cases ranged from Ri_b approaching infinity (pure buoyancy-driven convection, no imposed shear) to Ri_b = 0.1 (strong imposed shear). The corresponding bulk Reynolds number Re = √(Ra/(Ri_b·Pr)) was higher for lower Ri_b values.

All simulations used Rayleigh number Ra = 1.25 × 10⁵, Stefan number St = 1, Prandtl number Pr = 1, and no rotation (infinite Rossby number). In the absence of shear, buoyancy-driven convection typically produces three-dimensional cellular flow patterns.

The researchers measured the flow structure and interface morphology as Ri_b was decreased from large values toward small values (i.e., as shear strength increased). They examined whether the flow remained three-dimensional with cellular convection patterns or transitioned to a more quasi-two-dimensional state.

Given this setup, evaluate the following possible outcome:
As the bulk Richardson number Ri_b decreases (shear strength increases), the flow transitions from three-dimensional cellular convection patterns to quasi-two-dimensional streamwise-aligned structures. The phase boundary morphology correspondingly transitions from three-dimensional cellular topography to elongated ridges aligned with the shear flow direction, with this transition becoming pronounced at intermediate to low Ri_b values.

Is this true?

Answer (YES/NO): YES